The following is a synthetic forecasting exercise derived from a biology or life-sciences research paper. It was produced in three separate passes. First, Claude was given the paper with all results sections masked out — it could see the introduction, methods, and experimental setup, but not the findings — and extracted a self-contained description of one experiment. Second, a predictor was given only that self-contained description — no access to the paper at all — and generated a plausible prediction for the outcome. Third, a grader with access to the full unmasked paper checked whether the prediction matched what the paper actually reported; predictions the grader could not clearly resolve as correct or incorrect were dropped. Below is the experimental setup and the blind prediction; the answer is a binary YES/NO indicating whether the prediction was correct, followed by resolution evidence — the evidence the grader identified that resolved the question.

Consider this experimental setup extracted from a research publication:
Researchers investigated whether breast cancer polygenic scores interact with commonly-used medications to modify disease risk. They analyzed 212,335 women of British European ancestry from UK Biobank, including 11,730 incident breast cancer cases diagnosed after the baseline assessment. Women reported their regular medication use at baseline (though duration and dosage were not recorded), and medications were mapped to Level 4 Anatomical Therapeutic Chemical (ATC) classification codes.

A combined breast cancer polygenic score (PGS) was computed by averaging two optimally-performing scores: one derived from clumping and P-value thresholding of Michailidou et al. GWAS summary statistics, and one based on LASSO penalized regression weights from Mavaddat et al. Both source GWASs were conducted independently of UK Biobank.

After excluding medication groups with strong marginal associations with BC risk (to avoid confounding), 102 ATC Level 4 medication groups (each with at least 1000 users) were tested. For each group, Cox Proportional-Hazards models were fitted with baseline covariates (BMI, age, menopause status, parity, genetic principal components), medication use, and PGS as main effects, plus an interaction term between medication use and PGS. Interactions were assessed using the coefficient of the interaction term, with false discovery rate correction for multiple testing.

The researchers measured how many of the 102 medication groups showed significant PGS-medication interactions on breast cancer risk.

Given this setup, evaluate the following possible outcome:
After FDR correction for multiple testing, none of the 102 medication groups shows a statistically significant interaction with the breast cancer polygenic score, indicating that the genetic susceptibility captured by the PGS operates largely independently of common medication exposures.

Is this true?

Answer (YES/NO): NO